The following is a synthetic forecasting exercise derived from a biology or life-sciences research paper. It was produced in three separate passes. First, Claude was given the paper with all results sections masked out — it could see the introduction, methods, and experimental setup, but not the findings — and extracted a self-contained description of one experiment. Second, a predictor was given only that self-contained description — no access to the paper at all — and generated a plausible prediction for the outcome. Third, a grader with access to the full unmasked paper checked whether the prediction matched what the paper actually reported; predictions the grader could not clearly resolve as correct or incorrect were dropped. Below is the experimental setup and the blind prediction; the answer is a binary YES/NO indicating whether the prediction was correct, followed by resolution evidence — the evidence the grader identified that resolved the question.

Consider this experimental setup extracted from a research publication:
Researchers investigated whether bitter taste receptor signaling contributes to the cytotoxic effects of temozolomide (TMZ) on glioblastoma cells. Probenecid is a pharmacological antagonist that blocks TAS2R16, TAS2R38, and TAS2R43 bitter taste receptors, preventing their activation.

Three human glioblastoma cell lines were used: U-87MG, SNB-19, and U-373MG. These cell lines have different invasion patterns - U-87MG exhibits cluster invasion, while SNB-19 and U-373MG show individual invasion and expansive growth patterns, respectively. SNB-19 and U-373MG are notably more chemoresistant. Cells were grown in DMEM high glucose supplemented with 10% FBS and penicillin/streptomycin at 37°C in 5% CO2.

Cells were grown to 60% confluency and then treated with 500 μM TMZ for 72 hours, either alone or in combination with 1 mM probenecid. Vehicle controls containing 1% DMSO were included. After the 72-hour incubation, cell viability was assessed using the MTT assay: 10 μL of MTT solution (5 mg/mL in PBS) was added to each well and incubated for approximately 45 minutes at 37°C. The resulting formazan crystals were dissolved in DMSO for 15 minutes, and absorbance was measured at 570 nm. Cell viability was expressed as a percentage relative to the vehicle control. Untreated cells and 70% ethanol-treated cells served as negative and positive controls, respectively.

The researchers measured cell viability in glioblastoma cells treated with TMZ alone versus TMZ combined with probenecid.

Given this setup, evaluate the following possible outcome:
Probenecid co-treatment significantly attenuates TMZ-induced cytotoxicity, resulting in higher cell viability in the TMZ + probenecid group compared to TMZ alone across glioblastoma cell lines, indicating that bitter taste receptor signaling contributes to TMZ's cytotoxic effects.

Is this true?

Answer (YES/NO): YES